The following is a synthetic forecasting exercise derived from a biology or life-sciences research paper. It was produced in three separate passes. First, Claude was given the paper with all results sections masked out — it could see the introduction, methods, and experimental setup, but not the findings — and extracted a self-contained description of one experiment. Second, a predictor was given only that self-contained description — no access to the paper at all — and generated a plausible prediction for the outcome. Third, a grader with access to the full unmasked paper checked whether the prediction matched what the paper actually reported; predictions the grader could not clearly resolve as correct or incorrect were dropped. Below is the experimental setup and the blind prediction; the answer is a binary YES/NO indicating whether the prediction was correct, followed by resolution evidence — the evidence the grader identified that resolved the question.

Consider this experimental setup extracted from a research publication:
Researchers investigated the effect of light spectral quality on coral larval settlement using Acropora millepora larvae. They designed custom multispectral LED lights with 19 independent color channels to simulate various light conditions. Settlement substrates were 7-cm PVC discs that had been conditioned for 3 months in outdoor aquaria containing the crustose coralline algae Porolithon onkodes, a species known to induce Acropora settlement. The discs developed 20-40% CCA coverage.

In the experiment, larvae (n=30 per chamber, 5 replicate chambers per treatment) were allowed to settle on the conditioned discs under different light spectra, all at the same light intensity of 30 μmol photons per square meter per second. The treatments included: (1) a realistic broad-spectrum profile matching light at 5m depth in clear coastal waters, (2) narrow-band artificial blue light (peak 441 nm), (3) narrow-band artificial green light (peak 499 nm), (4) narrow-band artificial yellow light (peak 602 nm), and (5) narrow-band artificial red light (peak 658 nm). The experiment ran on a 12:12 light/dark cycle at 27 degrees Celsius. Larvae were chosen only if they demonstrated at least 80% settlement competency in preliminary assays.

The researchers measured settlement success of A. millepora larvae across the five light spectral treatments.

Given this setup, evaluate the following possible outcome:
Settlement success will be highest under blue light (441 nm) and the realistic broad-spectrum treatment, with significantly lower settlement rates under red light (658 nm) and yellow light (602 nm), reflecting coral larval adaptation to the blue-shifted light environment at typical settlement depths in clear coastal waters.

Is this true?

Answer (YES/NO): NO